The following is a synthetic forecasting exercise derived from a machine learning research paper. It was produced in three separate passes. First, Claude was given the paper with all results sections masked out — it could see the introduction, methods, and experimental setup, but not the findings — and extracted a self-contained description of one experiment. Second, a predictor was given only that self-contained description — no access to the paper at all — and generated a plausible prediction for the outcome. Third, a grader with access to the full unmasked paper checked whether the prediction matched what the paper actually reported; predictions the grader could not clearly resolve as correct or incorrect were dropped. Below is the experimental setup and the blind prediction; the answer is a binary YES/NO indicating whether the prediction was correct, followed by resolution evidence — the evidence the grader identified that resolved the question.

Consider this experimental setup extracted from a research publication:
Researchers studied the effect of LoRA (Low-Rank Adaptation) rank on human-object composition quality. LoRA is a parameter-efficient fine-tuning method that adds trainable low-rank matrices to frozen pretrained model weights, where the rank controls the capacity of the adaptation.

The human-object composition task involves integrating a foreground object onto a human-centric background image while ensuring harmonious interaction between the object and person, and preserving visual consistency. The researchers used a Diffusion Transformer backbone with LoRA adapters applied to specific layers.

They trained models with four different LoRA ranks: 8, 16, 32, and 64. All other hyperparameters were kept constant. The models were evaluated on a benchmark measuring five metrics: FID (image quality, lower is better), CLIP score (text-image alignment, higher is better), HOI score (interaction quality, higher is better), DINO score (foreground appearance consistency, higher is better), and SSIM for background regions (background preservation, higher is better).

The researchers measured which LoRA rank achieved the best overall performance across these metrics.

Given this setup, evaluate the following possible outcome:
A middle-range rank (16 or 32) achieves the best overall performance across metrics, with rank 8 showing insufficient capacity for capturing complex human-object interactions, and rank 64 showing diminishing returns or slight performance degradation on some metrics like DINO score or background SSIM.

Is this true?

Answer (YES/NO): YES